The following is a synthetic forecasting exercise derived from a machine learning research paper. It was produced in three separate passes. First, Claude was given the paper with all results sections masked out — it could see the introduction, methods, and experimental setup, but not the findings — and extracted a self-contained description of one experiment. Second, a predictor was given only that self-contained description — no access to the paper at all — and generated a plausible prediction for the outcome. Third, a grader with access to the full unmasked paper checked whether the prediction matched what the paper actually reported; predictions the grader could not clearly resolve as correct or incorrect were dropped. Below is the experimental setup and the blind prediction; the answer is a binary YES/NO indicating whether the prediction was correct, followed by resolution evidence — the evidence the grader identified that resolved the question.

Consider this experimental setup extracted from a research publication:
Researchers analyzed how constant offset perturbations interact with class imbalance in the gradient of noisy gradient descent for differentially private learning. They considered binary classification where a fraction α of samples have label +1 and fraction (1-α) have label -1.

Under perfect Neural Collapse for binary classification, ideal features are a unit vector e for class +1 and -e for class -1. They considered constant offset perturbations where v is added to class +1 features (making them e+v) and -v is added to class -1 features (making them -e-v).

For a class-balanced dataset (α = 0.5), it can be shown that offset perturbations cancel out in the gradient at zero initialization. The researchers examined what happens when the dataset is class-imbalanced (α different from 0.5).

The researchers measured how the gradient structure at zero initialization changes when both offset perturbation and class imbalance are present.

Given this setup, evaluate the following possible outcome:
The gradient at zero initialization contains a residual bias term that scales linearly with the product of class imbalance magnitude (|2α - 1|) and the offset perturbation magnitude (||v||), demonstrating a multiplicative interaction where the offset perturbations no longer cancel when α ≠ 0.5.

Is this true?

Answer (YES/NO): YES